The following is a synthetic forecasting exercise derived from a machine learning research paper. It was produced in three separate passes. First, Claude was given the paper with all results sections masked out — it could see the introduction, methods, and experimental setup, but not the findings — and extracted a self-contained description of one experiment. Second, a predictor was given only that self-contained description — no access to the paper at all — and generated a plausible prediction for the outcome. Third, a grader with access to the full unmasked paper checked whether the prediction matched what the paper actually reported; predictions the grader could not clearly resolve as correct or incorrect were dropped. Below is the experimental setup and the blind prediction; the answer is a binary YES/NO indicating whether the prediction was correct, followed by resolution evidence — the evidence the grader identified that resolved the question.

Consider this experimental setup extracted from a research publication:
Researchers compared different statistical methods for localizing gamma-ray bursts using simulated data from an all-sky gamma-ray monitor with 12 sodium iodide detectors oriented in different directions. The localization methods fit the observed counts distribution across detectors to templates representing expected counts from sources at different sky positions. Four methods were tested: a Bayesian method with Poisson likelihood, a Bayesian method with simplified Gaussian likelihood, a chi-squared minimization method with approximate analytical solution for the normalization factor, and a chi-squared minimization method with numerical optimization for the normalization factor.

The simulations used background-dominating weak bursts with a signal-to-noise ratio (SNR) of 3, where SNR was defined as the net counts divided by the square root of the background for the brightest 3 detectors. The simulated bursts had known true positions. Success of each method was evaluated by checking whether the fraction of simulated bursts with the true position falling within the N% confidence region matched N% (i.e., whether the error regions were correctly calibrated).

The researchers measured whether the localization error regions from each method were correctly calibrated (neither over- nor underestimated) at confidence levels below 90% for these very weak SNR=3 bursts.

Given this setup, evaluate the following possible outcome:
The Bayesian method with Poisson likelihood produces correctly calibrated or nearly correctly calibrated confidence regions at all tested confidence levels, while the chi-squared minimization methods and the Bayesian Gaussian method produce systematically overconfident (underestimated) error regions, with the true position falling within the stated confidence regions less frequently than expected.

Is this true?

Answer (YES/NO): NO